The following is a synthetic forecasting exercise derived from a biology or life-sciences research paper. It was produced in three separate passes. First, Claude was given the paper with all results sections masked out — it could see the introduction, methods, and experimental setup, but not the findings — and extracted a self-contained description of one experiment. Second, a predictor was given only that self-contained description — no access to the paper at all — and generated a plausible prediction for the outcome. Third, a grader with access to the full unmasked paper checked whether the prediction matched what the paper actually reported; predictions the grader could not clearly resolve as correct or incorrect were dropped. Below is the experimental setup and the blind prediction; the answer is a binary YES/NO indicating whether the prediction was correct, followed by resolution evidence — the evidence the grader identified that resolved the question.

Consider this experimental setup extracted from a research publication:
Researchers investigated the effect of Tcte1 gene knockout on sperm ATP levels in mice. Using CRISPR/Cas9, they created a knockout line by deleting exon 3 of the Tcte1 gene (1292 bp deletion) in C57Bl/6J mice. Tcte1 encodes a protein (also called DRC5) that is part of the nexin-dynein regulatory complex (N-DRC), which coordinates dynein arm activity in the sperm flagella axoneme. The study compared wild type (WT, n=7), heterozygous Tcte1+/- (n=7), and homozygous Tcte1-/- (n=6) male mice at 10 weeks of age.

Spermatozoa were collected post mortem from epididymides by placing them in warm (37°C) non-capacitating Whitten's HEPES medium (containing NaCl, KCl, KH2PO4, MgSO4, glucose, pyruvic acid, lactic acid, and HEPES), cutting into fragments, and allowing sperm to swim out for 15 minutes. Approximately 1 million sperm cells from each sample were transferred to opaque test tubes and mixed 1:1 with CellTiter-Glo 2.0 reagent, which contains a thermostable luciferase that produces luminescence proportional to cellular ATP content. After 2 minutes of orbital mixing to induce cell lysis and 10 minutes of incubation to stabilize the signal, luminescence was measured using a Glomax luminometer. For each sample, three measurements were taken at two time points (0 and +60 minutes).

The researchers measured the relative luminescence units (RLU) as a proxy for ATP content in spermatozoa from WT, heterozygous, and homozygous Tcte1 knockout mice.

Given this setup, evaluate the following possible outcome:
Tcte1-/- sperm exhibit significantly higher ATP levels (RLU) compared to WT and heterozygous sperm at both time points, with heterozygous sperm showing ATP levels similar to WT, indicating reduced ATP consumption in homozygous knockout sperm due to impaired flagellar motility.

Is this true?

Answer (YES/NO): NO